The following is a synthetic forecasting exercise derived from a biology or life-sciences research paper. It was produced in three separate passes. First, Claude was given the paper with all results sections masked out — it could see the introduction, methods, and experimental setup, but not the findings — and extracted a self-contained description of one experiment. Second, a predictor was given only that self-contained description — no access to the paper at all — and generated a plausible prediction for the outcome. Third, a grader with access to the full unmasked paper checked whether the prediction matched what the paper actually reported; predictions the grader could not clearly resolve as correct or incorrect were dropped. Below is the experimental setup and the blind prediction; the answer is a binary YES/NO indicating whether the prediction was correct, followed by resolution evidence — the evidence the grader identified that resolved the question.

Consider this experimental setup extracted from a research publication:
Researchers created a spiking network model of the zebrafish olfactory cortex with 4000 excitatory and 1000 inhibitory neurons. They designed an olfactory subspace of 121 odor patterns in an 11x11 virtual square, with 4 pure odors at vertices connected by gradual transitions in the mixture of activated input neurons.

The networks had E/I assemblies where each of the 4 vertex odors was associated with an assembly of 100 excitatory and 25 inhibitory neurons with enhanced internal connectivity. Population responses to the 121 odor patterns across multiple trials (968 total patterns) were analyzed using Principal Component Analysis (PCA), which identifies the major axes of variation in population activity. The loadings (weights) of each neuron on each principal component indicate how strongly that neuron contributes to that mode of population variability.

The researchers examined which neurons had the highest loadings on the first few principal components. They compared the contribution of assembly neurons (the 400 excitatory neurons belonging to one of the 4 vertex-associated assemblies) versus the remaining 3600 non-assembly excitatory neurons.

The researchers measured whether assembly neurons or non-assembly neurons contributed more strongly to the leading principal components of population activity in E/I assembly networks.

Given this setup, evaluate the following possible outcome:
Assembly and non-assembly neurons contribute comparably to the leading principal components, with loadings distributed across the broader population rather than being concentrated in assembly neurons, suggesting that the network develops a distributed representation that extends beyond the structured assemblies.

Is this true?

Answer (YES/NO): NO